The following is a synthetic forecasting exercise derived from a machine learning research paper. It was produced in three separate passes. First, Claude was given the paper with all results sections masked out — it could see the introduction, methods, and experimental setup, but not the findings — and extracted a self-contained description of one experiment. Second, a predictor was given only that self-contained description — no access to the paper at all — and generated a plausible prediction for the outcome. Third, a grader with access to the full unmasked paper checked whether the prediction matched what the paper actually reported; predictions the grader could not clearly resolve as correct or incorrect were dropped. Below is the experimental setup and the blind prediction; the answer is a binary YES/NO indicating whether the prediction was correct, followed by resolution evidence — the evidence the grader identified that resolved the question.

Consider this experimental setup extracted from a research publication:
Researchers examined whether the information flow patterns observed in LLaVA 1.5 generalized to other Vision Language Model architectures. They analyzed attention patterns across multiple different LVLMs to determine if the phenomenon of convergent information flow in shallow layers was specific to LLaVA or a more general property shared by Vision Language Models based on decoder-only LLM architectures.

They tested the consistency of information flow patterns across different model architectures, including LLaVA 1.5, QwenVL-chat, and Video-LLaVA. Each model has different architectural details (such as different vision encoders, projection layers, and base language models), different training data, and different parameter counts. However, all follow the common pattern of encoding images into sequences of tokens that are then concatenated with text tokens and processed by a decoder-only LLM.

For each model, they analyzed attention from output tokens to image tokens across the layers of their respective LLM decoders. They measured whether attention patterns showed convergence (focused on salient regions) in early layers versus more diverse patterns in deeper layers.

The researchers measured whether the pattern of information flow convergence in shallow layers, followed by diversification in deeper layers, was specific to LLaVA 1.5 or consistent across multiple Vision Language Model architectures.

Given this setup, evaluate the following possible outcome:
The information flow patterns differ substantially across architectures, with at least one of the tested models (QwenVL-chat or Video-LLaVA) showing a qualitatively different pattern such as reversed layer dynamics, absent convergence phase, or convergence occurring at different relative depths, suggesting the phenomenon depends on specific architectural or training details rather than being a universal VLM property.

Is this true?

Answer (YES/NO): NO